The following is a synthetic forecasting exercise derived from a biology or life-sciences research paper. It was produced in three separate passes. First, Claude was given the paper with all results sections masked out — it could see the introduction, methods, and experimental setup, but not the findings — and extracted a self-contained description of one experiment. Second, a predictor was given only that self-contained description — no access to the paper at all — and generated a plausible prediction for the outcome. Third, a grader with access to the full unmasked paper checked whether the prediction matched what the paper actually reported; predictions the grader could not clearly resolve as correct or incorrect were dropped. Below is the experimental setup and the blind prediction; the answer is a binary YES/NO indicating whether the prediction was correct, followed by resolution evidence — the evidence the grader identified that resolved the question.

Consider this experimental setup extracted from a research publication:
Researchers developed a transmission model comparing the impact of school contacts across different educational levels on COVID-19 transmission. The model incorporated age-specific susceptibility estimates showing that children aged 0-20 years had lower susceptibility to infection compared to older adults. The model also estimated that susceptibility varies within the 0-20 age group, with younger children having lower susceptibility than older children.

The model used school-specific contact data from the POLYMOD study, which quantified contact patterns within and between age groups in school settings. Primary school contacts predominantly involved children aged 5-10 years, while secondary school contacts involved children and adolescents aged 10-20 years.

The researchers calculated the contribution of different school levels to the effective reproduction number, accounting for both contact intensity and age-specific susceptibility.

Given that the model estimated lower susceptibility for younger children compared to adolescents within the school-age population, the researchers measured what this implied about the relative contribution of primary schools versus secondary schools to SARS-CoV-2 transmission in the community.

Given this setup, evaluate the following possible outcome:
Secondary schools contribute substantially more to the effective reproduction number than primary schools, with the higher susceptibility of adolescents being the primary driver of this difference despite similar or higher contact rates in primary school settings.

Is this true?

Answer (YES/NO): NO